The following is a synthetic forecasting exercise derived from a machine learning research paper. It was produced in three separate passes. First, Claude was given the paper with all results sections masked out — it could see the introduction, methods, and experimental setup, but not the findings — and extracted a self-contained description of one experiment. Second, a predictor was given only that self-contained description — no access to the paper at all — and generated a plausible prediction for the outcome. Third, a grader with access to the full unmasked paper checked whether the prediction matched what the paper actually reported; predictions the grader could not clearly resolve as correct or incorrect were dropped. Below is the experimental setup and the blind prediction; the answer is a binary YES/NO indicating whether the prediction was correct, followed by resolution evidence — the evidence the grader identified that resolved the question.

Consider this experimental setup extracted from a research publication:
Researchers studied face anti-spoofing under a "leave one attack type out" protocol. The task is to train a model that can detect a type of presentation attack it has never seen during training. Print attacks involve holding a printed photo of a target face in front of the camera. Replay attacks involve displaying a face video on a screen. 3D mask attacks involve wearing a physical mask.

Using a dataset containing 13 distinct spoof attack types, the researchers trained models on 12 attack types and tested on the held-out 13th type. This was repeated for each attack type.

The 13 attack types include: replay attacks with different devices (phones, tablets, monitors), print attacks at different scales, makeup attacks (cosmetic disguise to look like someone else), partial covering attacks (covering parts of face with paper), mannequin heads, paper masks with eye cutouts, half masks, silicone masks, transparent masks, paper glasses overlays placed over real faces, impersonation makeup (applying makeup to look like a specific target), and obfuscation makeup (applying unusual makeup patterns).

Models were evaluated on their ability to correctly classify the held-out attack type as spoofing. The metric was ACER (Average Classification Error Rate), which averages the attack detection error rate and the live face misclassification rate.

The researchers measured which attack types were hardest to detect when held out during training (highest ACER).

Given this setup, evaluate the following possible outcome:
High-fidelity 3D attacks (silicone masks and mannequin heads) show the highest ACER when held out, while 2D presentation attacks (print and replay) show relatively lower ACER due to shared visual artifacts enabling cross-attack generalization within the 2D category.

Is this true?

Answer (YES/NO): NO